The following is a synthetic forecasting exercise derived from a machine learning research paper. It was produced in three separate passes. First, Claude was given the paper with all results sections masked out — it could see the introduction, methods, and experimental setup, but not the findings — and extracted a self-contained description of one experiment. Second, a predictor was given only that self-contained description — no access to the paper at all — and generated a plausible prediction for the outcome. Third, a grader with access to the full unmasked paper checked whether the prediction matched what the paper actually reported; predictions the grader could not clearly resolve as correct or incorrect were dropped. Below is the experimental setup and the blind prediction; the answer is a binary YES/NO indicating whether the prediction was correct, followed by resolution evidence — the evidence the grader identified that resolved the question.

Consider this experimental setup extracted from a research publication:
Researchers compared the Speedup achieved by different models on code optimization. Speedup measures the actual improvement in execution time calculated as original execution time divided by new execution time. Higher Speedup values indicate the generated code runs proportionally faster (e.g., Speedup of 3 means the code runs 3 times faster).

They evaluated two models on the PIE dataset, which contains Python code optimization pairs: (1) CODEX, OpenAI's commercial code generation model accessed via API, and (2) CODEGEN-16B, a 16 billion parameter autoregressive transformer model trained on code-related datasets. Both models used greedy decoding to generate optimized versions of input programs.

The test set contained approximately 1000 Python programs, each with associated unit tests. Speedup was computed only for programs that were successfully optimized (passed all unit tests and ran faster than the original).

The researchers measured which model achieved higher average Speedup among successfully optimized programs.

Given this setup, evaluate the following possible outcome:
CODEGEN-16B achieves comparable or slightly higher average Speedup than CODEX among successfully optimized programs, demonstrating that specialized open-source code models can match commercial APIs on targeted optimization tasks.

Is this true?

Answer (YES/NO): NO